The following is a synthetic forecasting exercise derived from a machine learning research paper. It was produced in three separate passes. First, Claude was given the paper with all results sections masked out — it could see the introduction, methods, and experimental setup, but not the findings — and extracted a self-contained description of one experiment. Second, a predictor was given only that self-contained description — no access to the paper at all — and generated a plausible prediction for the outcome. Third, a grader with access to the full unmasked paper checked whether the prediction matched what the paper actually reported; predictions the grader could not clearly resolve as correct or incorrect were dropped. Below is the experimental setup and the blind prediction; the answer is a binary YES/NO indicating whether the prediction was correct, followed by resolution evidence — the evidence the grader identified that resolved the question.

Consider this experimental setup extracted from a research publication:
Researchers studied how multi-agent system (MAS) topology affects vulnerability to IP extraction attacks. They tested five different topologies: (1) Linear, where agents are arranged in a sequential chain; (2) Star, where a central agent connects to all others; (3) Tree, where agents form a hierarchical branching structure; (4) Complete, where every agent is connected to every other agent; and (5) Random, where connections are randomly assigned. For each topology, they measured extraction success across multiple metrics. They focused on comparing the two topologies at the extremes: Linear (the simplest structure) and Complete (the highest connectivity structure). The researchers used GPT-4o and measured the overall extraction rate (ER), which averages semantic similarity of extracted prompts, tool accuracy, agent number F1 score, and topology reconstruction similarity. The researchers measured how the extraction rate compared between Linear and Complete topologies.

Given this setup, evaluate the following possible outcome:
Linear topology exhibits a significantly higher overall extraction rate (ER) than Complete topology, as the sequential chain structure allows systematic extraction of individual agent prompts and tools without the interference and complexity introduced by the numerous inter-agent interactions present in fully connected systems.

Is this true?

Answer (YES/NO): NO